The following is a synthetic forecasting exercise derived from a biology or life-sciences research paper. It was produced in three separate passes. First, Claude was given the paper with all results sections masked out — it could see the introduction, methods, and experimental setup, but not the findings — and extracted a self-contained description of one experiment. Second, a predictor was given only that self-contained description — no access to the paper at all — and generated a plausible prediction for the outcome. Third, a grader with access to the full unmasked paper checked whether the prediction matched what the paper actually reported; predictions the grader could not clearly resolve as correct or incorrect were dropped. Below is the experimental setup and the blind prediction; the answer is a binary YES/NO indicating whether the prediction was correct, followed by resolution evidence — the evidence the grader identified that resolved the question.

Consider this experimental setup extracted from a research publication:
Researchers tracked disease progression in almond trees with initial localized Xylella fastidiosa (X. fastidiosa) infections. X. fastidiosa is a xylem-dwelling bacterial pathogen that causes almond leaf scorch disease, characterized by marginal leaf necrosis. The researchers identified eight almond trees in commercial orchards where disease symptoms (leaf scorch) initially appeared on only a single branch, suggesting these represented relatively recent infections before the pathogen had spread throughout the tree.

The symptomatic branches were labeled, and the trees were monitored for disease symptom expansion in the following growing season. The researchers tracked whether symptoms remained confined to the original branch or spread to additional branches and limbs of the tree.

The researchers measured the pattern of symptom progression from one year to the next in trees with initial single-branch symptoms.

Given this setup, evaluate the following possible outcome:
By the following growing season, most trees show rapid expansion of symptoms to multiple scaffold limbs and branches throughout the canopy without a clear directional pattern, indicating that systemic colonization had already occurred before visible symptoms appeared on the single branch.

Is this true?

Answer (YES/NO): YES